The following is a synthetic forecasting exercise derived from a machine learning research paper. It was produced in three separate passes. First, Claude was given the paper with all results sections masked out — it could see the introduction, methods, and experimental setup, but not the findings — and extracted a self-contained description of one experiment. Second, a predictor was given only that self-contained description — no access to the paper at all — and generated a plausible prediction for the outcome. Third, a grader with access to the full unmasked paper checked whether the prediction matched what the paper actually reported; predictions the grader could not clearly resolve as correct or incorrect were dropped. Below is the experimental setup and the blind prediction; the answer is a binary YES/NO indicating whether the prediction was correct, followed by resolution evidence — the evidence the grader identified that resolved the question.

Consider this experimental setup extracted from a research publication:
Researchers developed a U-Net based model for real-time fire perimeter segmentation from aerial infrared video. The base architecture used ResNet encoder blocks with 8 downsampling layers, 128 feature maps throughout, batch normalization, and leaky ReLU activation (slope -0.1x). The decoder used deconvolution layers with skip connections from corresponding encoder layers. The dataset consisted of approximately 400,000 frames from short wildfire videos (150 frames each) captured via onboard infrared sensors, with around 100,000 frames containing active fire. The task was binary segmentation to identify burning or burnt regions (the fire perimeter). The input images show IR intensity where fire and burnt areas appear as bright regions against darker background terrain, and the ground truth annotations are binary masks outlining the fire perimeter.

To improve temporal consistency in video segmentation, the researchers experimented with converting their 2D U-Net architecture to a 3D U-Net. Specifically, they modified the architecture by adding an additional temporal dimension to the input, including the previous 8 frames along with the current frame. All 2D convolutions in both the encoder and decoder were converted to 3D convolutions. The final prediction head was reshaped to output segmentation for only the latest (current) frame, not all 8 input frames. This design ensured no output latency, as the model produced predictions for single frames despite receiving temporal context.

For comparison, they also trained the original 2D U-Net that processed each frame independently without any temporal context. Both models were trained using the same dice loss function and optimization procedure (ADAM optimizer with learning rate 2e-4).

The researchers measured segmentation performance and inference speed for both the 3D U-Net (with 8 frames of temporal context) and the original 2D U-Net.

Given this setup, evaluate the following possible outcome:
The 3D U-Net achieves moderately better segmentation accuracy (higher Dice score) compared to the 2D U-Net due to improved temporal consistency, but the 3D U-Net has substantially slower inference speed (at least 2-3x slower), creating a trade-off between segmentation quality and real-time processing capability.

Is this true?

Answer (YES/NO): NO